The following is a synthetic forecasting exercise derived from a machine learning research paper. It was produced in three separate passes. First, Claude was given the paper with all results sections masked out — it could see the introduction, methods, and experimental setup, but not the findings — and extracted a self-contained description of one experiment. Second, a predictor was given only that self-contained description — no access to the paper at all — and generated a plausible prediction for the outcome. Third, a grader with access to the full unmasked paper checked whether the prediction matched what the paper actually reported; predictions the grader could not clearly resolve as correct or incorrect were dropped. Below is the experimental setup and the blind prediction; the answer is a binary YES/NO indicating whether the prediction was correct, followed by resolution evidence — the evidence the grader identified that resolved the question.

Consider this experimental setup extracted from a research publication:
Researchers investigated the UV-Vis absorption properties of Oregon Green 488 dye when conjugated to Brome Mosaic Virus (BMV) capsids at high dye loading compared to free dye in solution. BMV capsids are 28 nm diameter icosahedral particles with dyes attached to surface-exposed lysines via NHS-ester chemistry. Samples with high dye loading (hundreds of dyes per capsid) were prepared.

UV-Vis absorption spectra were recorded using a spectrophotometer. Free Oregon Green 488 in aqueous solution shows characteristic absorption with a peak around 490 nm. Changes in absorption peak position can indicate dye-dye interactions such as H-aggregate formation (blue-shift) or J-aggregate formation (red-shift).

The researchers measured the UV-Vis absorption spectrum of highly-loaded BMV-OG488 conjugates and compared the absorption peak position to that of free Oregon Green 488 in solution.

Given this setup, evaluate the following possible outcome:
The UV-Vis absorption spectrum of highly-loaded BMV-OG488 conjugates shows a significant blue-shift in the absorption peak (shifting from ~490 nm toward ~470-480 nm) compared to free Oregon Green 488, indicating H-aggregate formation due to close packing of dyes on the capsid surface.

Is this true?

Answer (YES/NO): NO